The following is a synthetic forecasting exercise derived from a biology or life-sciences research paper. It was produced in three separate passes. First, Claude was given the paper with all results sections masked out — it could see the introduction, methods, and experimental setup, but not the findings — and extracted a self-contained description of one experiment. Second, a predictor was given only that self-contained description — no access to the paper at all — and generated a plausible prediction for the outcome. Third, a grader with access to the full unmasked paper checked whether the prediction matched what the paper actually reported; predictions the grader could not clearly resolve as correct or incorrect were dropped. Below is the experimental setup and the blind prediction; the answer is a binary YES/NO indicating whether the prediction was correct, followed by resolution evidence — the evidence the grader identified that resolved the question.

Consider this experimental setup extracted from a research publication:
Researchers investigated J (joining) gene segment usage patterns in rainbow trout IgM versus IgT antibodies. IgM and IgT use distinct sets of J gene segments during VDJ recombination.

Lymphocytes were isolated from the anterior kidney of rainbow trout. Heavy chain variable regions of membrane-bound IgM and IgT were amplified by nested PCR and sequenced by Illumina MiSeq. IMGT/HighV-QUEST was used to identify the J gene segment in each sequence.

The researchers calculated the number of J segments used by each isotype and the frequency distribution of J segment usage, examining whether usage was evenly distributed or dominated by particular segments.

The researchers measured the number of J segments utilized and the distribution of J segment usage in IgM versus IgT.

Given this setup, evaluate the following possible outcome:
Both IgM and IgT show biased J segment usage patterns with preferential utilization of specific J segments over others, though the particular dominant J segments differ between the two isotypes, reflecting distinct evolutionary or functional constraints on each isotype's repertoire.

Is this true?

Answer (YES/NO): NO